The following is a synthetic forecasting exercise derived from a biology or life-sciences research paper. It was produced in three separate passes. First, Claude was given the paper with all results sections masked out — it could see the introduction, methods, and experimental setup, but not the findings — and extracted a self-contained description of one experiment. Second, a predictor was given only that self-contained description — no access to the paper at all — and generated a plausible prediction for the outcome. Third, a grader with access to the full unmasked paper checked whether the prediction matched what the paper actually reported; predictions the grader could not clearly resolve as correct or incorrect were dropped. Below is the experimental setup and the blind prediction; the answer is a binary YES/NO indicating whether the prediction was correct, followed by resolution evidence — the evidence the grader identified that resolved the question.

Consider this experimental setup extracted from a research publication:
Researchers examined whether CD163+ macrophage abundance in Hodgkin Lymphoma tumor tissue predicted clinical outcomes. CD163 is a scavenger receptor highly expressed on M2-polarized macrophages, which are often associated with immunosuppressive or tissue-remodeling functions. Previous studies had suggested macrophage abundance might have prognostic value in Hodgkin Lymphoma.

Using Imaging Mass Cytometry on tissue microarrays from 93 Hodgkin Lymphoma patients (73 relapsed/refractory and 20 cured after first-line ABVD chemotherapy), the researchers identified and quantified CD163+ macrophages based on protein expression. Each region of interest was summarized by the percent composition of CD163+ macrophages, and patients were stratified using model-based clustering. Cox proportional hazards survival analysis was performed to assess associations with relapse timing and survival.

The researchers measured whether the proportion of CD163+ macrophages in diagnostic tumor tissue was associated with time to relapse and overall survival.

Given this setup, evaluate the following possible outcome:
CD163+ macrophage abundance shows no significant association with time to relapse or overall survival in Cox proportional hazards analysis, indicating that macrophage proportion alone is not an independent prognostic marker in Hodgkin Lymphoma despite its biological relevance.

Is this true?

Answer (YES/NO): NO